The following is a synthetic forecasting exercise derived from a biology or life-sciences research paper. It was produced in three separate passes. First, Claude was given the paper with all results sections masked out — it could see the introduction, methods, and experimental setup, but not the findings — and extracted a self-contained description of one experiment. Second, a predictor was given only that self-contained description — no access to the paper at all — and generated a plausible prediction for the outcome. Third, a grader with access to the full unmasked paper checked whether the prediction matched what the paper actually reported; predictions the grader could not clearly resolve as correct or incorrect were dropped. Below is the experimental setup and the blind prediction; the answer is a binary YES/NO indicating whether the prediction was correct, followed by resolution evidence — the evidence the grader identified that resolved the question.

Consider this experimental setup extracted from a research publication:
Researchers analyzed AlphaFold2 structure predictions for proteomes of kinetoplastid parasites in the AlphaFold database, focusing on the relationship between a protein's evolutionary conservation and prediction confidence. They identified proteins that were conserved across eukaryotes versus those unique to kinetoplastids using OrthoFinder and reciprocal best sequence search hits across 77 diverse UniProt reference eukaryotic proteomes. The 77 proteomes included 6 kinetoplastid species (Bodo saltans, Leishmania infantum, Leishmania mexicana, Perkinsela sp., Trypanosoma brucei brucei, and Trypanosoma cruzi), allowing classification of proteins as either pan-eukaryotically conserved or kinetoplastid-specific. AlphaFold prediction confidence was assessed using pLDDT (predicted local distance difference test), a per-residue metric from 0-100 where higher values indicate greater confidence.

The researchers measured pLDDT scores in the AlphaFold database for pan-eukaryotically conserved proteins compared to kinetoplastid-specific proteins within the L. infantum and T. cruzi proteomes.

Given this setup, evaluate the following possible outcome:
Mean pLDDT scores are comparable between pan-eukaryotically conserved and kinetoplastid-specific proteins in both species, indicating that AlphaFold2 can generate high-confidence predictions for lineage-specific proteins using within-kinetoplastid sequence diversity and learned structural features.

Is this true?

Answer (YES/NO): NO